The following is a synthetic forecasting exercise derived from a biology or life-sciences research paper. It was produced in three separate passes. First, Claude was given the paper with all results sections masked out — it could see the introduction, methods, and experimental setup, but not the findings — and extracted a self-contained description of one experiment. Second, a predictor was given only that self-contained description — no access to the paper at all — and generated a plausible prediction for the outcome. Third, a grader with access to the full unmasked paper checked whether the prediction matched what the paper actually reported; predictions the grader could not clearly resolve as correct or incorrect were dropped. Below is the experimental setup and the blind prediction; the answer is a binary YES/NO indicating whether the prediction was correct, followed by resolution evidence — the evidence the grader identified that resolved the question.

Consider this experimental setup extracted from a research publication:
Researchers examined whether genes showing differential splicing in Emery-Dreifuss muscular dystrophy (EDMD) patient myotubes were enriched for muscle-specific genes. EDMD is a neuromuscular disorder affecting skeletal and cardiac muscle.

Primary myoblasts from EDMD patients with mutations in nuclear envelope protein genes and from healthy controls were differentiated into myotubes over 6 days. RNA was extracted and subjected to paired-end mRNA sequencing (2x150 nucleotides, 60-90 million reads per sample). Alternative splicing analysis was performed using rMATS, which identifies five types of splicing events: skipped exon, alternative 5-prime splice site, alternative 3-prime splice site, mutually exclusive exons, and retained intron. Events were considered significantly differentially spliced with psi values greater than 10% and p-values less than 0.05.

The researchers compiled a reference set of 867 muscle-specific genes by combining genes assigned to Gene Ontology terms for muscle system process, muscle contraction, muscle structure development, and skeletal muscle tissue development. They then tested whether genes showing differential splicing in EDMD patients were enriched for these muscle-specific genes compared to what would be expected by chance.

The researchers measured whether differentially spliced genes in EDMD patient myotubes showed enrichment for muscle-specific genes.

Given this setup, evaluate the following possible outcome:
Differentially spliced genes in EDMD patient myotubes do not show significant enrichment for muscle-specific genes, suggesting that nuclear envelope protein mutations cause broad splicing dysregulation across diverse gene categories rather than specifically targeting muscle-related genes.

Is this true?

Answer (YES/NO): NO